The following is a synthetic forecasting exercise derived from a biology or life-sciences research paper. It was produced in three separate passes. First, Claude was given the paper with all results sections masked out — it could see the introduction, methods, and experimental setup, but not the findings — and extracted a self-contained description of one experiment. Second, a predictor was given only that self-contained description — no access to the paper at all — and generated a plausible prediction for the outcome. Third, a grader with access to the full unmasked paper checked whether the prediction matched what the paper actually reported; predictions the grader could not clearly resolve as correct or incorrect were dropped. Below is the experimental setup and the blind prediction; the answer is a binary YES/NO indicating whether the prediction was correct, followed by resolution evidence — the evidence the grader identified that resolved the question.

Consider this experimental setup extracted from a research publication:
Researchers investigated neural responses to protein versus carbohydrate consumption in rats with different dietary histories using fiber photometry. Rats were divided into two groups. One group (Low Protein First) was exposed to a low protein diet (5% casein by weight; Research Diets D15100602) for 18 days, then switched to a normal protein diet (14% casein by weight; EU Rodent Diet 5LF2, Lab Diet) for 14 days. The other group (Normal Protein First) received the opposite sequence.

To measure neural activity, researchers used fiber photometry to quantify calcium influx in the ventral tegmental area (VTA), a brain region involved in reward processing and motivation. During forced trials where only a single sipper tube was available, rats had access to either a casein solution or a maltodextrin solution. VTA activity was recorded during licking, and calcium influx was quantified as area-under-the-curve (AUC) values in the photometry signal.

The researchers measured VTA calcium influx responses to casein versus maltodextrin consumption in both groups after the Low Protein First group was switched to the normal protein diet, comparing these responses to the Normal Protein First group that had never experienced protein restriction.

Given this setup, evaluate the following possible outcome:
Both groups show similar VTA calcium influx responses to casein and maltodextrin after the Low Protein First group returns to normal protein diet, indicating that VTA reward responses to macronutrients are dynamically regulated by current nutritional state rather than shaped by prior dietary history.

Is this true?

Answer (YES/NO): NO